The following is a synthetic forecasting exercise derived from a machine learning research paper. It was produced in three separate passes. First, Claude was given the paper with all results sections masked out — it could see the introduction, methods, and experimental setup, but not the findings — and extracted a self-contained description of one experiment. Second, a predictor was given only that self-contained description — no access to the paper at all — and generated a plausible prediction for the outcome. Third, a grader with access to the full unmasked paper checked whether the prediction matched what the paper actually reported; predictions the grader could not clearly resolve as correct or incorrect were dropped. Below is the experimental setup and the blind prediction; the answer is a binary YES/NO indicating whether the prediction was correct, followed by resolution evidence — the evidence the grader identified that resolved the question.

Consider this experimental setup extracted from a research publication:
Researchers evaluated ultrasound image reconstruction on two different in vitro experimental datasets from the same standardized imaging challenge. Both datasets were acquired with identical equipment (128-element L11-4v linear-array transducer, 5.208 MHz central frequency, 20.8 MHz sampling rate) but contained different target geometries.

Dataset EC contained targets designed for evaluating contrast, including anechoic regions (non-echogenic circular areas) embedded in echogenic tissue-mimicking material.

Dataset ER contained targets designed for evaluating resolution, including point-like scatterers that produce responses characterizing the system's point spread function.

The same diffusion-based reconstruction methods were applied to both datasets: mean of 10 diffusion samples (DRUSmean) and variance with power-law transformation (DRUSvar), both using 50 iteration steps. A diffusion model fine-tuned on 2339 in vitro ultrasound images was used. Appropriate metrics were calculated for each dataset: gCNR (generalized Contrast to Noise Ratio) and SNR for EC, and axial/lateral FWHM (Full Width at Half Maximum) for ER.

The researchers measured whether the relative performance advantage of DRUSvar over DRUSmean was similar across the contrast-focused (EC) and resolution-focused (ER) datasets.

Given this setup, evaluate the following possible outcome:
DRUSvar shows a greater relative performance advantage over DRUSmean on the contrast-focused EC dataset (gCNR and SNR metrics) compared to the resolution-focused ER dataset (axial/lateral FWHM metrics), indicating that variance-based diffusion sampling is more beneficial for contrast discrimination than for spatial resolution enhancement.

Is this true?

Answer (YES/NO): YES